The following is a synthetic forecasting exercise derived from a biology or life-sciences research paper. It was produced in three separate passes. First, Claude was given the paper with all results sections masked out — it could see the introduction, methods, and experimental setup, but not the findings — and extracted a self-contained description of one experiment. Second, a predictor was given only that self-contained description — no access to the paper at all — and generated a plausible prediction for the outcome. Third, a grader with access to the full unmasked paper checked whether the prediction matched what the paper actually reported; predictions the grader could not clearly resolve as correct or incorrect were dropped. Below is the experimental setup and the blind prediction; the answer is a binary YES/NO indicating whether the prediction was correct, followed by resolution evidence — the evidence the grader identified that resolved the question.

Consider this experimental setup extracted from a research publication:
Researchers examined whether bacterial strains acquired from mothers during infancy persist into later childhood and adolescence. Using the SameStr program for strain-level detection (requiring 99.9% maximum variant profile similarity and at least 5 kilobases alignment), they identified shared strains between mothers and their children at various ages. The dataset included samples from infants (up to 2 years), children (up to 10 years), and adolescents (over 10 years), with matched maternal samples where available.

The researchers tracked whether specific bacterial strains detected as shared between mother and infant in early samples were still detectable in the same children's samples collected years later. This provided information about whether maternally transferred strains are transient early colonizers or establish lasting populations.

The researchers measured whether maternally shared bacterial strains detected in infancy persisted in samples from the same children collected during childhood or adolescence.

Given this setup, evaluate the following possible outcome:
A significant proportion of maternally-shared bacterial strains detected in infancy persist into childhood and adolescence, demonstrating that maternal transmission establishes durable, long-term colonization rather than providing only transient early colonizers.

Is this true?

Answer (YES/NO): YES